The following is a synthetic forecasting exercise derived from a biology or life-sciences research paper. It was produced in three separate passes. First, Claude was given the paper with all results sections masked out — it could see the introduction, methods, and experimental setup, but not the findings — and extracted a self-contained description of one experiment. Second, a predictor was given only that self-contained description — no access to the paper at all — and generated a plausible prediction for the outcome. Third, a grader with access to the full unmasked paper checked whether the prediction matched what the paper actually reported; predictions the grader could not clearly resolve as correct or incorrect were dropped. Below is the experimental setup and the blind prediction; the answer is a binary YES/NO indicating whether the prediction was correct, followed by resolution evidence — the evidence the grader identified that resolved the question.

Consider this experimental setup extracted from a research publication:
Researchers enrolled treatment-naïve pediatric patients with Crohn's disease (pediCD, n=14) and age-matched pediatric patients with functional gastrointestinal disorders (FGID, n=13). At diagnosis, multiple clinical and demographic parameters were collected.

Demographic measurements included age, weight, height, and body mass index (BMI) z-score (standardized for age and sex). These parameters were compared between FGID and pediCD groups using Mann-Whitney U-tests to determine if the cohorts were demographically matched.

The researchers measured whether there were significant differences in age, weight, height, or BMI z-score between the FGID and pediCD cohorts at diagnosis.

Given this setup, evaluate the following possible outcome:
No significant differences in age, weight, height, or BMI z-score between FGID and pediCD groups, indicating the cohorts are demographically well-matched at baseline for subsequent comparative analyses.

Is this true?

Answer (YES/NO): YES